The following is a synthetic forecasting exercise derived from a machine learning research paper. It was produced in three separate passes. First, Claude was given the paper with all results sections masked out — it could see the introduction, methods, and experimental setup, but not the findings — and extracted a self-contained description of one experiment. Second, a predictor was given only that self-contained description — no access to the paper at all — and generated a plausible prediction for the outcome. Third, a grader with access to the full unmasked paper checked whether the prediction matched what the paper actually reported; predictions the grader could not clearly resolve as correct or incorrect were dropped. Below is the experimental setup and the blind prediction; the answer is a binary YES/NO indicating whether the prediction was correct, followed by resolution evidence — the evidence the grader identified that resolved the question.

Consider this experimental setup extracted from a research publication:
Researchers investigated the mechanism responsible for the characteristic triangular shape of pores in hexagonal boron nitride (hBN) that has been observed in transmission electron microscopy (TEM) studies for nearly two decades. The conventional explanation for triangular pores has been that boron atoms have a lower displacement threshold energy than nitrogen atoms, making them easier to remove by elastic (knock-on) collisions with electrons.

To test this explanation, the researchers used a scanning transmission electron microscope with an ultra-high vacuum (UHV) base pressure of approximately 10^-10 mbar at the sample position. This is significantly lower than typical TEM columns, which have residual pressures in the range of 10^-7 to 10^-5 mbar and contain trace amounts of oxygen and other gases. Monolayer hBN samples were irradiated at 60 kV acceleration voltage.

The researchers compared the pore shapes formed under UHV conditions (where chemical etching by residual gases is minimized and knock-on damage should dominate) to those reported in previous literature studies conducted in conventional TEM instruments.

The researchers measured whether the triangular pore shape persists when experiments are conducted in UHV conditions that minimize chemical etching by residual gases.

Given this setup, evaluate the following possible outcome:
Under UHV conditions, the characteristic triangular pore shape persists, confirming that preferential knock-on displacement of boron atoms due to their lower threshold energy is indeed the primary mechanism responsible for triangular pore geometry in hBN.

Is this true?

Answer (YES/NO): NO